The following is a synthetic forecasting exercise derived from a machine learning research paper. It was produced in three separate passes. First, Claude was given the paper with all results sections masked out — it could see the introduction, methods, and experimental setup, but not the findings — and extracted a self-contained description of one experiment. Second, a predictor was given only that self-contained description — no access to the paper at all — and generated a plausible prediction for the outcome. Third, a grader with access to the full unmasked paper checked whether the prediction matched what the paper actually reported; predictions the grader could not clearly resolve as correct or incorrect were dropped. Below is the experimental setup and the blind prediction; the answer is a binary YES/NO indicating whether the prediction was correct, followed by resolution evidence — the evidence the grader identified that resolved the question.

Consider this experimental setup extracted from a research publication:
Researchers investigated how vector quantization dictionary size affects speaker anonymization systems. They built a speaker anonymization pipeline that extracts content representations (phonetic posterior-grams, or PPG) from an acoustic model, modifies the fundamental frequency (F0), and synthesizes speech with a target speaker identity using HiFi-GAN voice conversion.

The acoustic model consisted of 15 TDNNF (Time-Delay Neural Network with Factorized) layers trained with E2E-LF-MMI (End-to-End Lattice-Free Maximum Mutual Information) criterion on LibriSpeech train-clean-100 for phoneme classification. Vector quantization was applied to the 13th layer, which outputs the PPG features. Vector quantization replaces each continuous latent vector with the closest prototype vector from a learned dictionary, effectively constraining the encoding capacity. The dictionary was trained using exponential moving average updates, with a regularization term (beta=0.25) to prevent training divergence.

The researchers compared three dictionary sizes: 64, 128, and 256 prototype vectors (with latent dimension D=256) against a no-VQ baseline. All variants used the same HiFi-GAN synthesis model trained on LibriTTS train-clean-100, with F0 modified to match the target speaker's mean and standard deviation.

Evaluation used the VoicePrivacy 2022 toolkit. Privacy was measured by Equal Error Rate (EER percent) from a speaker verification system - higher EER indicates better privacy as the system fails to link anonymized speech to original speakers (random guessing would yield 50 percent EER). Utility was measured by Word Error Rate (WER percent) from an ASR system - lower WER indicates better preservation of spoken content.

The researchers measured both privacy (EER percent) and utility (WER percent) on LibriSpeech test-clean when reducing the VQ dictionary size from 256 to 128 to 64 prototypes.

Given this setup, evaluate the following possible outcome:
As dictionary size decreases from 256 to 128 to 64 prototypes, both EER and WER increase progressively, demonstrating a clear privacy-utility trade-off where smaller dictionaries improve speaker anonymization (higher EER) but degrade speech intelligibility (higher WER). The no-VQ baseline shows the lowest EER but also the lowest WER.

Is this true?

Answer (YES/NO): YES